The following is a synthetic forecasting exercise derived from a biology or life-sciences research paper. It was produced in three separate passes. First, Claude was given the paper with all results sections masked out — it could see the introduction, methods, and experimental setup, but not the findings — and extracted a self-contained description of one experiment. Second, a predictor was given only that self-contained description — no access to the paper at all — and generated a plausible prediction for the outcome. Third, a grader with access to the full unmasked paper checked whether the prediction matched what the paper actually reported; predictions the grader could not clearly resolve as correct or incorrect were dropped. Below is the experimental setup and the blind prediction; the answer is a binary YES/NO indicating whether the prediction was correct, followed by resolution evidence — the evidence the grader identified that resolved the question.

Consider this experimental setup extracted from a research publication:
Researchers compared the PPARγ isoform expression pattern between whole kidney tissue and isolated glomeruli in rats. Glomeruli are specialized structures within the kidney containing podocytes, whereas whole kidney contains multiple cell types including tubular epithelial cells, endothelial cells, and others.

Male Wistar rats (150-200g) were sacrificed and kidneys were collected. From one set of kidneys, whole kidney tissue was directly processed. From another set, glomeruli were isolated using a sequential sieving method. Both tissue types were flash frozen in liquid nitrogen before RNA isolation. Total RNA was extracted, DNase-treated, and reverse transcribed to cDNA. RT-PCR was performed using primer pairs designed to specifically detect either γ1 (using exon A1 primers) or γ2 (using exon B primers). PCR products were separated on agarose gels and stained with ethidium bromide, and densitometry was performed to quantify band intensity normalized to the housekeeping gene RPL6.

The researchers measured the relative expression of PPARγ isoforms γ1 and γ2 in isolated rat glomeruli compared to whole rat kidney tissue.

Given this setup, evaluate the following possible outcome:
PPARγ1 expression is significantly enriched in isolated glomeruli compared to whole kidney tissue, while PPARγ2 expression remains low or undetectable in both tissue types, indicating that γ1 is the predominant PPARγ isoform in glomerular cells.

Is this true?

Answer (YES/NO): NO